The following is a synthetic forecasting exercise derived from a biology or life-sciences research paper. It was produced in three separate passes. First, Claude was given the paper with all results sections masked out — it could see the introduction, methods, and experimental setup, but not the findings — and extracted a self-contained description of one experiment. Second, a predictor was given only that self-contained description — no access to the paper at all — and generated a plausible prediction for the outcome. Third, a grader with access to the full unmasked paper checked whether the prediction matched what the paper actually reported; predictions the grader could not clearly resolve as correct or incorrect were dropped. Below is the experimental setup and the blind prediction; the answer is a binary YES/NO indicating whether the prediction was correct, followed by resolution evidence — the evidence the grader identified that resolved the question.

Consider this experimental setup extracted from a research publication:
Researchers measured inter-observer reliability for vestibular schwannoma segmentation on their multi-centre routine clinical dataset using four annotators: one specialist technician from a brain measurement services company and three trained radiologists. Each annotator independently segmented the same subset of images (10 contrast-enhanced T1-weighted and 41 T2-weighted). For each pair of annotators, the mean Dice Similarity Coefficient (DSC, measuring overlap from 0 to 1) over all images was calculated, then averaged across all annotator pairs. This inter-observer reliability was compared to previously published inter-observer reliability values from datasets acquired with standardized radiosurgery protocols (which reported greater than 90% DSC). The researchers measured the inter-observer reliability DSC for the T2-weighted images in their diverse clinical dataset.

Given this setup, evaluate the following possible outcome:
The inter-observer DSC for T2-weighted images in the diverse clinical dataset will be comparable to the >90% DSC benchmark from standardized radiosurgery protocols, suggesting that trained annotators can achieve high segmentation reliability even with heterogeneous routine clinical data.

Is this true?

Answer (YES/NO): NO